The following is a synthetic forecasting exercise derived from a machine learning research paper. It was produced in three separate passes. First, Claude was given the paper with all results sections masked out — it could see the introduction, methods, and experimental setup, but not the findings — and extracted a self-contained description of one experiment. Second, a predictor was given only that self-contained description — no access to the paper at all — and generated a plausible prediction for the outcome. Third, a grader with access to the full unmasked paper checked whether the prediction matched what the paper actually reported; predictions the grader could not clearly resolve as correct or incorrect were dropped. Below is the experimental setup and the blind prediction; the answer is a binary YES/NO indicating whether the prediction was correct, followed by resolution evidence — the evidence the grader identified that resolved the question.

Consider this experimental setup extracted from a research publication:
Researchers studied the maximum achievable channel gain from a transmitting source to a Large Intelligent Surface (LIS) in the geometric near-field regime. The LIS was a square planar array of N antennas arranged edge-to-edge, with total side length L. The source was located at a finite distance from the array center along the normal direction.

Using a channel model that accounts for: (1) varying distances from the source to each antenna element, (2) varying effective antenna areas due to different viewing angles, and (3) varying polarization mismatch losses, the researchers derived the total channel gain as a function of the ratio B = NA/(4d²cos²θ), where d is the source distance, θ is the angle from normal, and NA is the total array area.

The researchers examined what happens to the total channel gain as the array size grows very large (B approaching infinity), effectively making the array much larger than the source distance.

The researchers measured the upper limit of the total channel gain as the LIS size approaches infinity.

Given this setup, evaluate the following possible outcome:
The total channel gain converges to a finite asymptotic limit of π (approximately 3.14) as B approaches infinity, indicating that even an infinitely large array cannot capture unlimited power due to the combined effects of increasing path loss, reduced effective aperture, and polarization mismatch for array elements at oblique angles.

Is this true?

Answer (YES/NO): NO